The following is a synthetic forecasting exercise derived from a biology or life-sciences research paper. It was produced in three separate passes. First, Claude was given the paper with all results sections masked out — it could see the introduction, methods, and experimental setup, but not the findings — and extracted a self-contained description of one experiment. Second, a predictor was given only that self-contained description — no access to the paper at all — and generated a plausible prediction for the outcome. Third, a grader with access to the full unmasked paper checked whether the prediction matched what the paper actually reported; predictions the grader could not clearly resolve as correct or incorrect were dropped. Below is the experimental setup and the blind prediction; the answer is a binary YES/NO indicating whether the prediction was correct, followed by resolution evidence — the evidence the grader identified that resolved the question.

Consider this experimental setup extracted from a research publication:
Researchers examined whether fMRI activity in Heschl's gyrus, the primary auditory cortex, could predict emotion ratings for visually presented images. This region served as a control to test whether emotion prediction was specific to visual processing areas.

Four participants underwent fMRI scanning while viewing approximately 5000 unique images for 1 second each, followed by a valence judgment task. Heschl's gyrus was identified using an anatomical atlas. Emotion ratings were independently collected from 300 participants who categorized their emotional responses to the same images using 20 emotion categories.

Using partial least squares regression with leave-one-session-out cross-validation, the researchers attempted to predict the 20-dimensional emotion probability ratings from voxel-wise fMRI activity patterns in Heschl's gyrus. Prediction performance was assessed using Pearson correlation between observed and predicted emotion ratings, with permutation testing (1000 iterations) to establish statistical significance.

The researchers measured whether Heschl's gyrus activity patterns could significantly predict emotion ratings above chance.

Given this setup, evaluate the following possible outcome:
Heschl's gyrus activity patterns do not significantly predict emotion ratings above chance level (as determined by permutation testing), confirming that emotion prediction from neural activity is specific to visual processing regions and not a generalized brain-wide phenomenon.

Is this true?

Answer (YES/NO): YES